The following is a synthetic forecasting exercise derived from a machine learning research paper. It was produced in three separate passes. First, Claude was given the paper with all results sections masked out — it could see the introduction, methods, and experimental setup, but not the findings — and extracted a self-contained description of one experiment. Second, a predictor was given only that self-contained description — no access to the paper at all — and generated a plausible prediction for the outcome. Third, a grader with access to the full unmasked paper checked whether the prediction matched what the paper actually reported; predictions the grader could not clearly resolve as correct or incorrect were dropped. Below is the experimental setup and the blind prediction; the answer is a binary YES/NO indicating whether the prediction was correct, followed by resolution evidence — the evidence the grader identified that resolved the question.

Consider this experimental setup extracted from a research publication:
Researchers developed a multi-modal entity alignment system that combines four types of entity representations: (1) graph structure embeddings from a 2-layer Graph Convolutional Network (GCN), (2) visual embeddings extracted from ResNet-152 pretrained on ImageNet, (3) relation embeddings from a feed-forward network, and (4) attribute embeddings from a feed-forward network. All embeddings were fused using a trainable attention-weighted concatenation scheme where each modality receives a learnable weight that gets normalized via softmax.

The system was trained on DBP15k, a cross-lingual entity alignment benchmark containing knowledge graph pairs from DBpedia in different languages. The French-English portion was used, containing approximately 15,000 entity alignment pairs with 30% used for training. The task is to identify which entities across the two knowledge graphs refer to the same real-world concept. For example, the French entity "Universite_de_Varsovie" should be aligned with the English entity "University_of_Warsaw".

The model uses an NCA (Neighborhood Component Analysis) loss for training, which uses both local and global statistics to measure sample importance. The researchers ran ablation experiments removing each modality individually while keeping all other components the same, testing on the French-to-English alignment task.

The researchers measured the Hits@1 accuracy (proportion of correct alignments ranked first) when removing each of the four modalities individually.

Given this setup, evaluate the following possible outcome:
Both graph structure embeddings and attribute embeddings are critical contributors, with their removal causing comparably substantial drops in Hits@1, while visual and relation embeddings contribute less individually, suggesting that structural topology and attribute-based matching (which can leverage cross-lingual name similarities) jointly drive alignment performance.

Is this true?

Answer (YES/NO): NO